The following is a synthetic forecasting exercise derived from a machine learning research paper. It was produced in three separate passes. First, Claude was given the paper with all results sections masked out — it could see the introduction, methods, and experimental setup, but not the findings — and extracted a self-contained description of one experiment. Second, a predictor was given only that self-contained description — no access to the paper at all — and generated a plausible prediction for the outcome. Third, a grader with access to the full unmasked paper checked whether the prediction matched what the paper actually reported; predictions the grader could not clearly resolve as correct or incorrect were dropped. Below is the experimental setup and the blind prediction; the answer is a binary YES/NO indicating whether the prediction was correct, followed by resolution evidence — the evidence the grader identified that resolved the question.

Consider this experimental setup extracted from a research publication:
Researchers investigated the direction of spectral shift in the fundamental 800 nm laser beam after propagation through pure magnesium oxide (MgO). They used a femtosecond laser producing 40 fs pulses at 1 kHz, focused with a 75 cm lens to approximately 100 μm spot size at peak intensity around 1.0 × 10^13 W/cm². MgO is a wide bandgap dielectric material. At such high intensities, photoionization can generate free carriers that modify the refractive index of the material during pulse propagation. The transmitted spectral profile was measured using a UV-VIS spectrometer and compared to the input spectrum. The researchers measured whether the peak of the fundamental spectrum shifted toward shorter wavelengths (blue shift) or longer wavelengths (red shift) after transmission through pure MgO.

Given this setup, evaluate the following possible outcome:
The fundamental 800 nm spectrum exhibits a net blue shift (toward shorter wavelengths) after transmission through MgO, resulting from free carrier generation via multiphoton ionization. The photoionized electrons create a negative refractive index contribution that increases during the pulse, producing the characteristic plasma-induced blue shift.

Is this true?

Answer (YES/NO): YES